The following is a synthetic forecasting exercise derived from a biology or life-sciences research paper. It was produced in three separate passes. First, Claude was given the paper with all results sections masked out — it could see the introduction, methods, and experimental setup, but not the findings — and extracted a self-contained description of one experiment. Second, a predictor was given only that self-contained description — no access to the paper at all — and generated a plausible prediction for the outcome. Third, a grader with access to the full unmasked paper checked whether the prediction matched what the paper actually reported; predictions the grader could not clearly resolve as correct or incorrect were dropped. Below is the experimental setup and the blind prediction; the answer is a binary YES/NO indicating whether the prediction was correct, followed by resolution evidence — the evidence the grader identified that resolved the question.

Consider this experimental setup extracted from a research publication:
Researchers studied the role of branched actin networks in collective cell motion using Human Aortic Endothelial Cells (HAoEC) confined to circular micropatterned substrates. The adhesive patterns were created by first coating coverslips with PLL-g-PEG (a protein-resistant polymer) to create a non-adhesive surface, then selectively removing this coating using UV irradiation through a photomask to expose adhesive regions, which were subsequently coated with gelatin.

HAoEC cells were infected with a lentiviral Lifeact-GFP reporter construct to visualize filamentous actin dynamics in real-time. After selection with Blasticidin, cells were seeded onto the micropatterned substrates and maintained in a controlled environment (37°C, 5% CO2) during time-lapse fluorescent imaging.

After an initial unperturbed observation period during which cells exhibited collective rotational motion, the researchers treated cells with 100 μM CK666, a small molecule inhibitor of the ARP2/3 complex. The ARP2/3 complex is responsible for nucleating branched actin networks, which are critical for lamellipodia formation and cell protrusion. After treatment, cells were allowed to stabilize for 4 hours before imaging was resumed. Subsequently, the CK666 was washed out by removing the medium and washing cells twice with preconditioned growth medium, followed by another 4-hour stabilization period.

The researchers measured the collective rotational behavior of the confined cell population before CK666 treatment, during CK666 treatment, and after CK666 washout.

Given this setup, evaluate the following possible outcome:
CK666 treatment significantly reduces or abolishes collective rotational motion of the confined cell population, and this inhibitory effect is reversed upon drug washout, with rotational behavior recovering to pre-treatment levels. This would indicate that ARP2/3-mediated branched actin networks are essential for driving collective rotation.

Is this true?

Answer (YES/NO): YES